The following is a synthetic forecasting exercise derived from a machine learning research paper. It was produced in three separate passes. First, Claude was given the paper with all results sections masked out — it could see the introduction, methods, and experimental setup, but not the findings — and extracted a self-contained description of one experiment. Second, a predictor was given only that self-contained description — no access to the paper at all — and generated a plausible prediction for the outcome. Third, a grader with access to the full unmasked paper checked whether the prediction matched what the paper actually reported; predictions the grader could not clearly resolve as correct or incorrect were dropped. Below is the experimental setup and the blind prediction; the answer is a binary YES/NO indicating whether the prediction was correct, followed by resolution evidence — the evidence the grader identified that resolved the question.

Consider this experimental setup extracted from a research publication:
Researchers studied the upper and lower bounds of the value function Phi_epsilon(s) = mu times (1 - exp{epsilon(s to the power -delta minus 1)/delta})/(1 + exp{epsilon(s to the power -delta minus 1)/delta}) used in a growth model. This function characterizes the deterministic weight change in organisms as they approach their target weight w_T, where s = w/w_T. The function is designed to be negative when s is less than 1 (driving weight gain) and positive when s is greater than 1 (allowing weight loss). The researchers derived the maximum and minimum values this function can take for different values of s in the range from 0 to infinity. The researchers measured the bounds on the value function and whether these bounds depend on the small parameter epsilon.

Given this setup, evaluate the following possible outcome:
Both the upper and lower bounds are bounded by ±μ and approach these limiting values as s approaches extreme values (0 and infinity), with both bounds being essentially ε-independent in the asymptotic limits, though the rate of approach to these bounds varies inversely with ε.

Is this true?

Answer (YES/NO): NO